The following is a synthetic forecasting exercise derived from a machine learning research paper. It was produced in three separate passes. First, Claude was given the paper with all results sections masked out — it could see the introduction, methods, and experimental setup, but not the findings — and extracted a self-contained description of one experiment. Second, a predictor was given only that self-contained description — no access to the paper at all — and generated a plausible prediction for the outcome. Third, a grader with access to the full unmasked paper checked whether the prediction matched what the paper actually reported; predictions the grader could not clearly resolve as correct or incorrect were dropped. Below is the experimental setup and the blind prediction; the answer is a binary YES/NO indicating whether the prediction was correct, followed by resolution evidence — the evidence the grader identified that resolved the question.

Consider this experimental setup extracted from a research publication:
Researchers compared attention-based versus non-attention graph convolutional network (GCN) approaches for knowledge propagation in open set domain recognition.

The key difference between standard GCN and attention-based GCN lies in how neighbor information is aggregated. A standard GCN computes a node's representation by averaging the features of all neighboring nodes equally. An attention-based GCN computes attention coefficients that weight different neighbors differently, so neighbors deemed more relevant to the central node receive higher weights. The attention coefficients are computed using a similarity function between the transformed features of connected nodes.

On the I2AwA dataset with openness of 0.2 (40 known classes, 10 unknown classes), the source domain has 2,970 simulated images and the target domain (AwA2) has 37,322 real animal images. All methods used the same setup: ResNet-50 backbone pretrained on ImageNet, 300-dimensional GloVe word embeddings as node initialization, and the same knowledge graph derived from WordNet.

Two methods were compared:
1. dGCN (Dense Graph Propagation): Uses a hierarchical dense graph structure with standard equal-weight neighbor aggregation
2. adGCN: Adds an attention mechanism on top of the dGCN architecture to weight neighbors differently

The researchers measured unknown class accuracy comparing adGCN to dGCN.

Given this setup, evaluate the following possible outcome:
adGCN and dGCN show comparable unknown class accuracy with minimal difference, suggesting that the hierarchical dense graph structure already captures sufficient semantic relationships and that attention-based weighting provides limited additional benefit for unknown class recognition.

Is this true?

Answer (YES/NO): NO